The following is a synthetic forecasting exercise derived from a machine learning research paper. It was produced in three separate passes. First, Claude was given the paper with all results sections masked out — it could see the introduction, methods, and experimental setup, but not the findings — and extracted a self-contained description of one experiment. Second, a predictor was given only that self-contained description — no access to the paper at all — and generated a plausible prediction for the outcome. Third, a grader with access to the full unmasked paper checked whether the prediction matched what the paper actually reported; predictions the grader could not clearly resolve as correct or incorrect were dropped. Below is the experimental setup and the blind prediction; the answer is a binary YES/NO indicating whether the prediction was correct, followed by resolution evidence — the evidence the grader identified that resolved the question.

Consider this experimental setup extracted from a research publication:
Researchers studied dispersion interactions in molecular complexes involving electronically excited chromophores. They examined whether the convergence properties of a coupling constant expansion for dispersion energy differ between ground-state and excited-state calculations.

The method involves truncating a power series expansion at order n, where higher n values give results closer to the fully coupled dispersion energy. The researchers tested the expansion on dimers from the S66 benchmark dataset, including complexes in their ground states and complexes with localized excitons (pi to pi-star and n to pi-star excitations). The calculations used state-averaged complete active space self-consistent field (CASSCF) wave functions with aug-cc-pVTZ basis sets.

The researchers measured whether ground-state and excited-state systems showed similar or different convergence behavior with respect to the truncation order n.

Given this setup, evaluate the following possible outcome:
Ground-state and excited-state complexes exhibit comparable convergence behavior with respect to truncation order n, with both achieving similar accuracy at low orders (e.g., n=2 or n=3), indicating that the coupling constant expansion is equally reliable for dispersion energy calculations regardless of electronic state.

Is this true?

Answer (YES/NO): NO